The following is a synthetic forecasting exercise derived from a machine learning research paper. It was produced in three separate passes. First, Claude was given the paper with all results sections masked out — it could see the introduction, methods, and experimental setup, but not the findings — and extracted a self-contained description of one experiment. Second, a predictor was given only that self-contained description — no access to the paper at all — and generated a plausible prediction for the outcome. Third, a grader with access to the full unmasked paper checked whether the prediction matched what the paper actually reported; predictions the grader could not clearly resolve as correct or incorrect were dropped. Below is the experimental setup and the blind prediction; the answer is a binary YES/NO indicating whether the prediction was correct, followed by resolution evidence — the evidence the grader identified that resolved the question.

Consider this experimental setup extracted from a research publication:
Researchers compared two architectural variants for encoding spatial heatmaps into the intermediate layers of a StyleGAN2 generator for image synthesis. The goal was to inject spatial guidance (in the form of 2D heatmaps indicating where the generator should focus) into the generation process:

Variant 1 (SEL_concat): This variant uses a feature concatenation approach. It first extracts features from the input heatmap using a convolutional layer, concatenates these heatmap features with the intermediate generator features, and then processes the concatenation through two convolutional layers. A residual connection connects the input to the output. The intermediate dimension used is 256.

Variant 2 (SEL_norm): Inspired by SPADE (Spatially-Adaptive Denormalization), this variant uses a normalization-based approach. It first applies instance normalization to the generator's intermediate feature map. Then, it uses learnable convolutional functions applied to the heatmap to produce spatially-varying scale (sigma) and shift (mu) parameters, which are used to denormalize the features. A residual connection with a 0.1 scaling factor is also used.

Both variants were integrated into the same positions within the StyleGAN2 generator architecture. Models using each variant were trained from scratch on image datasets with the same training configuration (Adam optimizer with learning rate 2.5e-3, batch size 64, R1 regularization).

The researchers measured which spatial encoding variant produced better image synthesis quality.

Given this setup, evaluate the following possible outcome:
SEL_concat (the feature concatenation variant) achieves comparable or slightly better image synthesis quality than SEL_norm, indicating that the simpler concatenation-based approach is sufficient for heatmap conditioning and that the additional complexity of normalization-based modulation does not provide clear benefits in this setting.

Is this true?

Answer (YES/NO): NO